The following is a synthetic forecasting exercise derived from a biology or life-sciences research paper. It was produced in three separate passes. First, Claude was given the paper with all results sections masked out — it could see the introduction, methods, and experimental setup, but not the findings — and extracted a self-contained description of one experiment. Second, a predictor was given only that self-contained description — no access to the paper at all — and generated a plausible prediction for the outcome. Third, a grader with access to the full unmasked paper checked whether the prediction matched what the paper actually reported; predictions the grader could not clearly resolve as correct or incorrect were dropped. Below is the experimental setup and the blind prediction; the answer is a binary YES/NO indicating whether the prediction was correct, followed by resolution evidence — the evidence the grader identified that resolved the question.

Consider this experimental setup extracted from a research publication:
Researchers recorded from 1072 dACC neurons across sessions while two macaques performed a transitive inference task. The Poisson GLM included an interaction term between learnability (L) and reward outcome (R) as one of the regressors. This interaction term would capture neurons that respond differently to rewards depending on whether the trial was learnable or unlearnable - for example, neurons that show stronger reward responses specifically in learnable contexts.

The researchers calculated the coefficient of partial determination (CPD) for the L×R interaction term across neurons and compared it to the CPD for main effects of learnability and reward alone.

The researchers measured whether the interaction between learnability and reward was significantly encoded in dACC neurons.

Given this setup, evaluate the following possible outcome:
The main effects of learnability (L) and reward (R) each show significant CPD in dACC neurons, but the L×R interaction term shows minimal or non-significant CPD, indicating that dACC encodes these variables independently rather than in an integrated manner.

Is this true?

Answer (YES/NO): NO